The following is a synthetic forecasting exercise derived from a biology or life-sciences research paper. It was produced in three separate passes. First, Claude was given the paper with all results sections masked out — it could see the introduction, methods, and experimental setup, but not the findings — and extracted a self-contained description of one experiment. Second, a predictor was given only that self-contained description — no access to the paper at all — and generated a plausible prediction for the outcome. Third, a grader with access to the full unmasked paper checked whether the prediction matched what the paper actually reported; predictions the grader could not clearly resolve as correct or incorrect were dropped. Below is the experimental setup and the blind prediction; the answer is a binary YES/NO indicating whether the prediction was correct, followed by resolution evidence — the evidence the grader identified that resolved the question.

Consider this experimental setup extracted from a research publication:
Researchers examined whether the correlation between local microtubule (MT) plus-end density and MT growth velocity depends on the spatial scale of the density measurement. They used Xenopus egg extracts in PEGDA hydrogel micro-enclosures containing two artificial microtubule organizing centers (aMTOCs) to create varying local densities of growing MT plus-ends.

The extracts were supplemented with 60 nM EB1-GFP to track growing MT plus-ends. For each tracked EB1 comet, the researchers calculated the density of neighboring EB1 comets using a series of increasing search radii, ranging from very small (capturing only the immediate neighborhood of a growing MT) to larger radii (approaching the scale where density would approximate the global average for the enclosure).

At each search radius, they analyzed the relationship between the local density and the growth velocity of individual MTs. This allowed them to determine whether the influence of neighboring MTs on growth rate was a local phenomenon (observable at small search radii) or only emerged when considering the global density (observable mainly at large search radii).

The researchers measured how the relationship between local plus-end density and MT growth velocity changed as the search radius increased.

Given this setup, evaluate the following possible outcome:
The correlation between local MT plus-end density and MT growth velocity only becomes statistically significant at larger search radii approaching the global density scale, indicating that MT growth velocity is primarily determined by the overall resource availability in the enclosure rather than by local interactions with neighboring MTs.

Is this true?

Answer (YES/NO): NO